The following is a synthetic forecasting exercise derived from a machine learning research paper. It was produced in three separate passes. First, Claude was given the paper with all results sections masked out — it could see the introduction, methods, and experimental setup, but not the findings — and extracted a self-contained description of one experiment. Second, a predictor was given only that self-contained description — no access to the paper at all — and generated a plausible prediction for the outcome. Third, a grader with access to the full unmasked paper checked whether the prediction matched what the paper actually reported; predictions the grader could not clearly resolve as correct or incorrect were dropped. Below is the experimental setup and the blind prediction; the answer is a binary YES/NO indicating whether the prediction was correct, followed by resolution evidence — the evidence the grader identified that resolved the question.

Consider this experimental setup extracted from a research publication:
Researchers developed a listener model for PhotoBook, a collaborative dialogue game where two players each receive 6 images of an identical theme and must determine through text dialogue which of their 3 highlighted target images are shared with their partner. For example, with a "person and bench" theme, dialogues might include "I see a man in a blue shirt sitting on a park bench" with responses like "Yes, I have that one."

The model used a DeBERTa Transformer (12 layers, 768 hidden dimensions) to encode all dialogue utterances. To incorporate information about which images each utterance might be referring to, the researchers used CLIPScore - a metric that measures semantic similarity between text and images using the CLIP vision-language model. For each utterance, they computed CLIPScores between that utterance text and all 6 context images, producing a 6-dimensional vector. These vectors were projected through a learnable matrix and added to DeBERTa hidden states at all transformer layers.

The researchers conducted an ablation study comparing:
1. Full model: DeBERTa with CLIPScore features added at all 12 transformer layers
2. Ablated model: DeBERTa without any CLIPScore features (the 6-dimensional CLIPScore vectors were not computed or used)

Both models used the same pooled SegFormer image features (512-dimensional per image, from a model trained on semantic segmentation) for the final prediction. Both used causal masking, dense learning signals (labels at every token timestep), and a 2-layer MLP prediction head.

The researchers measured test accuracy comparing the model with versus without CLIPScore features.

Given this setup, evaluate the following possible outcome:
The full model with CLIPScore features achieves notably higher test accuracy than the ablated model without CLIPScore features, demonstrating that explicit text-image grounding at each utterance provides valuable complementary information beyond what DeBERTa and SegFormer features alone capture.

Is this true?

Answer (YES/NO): YES